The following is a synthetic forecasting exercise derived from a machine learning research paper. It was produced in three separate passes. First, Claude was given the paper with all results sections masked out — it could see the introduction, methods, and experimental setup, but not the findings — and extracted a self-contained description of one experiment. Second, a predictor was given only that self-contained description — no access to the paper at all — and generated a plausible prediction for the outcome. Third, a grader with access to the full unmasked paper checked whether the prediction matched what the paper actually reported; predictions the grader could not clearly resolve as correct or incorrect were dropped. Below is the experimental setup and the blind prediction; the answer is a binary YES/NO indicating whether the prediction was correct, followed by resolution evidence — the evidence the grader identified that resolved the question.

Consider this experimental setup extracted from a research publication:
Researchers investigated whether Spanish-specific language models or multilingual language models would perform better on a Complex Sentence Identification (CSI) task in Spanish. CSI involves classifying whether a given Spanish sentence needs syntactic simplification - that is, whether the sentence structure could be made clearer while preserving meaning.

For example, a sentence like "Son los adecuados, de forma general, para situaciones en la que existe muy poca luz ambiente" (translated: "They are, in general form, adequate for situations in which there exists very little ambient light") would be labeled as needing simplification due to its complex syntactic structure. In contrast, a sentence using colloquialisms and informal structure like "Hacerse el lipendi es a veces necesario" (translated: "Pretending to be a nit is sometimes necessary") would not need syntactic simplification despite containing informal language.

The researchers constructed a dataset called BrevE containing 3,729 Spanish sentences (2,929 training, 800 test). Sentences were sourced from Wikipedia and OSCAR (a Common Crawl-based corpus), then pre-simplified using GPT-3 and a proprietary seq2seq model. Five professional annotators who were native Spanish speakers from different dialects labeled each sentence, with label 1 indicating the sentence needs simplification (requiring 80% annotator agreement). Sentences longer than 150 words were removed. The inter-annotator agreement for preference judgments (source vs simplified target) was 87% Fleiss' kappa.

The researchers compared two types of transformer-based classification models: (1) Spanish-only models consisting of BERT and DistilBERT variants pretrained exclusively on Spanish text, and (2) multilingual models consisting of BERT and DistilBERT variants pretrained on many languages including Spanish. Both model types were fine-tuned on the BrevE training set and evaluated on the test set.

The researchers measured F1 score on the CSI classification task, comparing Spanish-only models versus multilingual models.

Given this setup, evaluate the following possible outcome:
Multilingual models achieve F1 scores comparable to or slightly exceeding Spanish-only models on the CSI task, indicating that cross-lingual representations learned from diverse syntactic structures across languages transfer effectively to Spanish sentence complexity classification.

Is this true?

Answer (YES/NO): YES